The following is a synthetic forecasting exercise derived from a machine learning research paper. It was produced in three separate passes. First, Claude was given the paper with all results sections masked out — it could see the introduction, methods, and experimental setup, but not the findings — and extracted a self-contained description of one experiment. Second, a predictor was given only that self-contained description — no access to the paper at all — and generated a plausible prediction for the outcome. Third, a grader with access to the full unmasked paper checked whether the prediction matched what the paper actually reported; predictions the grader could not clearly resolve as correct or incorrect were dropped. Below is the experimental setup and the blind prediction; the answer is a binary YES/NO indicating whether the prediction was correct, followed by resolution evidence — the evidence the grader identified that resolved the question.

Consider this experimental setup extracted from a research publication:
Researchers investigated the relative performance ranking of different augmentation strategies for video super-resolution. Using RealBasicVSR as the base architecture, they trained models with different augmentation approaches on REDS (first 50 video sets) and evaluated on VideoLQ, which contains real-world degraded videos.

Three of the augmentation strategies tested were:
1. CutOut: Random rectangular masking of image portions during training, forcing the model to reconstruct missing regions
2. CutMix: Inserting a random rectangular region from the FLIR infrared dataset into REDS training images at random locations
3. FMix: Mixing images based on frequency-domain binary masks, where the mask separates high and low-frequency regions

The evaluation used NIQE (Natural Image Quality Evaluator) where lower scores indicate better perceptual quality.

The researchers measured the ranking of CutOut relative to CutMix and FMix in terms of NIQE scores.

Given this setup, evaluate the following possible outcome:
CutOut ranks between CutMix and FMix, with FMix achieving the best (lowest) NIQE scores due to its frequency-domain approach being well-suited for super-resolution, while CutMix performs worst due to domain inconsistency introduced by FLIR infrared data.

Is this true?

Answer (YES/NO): NO